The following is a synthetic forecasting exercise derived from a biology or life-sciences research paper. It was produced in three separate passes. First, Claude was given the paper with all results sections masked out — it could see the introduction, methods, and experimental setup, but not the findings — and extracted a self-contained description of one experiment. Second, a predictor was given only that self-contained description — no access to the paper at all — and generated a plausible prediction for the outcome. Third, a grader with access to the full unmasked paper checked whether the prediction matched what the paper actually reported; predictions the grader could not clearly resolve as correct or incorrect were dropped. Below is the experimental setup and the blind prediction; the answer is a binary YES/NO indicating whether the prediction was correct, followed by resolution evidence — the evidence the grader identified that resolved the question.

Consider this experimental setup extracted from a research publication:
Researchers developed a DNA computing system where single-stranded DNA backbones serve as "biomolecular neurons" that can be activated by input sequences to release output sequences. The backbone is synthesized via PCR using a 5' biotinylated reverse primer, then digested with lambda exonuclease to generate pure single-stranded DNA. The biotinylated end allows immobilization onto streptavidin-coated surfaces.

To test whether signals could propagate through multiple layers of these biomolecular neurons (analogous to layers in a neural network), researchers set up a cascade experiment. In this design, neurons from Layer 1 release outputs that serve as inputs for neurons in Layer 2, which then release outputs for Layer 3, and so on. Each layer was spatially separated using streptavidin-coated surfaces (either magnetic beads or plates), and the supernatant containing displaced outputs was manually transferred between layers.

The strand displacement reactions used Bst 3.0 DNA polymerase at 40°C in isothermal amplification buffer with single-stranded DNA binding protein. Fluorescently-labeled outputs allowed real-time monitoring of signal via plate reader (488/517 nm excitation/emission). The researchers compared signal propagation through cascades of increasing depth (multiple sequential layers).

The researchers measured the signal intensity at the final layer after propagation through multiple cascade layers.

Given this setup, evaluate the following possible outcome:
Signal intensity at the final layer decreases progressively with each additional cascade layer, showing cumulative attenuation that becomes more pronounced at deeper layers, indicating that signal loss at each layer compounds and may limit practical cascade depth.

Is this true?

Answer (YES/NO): NO